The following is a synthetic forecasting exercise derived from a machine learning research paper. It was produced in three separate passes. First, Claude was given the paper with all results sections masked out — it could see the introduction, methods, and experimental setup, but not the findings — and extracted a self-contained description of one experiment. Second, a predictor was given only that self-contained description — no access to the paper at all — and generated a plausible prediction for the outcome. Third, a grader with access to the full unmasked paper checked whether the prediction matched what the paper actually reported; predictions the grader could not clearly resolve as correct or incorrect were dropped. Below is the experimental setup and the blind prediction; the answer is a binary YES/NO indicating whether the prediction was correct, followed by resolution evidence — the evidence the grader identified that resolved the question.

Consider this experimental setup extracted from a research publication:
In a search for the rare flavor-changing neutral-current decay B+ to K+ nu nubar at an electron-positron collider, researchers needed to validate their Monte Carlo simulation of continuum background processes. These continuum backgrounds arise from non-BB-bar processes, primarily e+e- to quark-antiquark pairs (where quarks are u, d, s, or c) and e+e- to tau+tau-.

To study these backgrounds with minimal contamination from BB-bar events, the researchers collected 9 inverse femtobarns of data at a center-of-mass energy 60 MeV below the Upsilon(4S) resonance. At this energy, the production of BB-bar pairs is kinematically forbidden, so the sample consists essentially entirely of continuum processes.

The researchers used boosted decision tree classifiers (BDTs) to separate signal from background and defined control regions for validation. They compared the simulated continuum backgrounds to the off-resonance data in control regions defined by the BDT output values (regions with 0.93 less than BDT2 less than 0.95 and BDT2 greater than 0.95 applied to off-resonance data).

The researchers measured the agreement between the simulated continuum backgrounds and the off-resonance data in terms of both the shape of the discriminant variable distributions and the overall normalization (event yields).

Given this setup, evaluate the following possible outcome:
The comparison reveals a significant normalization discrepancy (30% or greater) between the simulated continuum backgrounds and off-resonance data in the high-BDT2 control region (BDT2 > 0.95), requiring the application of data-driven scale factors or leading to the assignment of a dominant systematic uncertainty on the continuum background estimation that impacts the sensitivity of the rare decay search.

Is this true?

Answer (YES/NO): YES